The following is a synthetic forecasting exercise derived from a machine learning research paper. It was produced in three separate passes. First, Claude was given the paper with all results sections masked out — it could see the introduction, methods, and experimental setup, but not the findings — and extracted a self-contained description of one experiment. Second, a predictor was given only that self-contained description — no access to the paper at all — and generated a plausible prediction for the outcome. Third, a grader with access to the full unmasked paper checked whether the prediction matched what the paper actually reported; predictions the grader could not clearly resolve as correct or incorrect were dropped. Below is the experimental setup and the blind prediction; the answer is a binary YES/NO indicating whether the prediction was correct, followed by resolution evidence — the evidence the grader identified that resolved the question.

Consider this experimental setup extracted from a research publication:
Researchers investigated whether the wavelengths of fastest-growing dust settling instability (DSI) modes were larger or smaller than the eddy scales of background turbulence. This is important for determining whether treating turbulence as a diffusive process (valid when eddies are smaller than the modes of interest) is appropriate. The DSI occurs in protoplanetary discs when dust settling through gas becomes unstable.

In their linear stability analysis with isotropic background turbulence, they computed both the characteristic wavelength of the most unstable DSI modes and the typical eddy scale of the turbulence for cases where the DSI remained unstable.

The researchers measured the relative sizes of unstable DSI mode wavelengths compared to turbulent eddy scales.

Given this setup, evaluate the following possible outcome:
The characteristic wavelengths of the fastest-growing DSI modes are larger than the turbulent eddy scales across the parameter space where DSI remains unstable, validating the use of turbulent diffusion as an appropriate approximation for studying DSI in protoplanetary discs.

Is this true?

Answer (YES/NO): YES